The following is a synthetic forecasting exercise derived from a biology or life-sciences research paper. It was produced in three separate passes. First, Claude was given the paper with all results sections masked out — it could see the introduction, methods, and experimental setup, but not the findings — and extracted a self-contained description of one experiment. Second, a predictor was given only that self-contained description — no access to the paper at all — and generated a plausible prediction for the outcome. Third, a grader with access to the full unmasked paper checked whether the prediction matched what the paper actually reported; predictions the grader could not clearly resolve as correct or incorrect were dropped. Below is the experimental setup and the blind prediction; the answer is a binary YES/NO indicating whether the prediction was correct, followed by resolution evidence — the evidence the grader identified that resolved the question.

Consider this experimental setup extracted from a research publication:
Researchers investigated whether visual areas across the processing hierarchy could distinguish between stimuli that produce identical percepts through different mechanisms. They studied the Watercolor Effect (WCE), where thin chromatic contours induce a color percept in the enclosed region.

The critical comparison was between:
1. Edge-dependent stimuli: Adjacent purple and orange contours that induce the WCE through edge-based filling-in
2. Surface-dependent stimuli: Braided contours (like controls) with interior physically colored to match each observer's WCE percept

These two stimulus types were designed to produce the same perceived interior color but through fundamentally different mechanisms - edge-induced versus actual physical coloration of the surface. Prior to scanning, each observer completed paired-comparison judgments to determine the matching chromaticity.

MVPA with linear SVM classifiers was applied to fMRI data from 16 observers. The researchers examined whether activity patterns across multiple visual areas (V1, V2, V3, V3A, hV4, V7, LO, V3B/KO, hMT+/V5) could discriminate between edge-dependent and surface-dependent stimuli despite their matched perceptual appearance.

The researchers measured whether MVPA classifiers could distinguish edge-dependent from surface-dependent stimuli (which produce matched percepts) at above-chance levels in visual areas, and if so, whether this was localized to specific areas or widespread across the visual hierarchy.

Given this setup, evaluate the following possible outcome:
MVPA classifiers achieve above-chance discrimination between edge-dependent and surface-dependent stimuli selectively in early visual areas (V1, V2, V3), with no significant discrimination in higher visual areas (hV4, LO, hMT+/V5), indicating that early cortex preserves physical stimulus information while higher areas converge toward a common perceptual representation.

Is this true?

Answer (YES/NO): NO